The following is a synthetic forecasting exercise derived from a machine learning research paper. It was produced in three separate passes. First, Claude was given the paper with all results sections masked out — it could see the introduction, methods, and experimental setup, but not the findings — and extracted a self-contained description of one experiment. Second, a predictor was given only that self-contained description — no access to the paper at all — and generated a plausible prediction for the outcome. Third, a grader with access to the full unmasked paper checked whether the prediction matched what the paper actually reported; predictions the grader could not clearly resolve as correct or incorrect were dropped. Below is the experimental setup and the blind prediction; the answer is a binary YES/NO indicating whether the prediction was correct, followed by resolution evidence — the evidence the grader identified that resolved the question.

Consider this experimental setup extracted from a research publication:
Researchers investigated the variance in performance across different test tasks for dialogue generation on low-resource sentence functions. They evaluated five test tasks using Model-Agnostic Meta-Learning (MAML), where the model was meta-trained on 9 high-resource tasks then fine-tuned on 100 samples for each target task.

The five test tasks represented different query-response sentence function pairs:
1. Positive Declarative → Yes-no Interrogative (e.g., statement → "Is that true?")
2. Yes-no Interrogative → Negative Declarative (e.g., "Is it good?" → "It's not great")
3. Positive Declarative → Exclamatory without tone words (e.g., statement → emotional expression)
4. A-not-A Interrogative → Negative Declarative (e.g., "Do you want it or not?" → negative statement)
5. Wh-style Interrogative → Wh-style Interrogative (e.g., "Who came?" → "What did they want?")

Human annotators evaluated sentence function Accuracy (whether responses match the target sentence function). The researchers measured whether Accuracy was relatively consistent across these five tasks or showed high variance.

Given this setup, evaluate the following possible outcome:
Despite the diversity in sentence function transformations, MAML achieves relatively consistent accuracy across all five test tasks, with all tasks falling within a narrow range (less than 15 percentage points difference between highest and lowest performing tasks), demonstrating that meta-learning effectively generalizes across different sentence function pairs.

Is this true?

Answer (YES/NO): NO